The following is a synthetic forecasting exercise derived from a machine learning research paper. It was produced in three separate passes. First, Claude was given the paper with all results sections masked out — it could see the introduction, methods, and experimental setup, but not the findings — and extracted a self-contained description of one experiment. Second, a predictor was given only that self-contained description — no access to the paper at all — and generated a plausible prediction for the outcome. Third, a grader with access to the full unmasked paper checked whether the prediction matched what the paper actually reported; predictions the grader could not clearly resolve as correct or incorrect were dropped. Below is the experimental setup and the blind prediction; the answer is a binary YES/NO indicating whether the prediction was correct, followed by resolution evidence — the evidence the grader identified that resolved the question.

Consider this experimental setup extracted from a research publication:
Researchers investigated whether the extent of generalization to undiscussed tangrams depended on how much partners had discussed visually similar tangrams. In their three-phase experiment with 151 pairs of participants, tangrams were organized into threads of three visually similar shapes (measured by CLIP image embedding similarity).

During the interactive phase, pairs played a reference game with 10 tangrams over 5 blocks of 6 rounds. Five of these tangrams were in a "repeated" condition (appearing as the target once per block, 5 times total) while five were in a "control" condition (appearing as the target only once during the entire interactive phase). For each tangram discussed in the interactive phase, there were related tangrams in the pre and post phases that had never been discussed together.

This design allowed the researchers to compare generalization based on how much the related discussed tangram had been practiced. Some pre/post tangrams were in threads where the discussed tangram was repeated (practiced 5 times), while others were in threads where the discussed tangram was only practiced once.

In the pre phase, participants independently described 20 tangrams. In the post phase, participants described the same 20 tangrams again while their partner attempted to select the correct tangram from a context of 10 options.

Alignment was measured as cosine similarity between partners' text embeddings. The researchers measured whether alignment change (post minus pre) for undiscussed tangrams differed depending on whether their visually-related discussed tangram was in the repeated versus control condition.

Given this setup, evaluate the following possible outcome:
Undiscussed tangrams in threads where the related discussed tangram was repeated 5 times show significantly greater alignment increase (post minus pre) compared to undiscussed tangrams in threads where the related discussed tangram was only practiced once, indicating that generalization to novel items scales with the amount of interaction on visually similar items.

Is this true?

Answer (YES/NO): NO